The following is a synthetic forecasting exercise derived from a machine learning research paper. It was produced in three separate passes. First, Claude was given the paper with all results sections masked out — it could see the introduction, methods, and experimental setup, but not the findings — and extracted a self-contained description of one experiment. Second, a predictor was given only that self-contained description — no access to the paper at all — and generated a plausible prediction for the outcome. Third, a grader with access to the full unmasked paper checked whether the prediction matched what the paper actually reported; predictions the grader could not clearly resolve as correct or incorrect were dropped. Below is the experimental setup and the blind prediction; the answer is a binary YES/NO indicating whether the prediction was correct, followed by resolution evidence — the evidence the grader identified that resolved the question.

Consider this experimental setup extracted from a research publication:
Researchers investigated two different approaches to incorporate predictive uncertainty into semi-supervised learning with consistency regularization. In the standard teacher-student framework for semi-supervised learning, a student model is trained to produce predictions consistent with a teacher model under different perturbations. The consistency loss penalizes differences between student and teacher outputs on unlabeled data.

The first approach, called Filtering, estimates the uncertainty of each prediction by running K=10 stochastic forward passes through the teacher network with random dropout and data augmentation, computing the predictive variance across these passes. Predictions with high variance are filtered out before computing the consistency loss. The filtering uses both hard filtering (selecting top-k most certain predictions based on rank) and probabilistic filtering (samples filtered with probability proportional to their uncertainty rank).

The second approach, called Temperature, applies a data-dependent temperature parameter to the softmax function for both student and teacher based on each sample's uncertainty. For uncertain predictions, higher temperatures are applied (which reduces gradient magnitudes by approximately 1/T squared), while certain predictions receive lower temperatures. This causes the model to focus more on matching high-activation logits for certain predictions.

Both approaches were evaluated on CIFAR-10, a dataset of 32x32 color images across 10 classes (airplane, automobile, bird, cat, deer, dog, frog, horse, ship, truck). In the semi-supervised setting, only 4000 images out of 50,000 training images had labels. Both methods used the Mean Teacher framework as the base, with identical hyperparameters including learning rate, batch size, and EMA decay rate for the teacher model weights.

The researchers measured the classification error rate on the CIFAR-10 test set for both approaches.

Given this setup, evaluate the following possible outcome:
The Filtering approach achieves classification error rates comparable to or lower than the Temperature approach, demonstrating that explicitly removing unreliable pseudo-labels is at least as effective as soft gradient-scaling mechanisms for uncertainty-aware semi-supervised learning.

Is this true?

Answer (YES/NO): YES